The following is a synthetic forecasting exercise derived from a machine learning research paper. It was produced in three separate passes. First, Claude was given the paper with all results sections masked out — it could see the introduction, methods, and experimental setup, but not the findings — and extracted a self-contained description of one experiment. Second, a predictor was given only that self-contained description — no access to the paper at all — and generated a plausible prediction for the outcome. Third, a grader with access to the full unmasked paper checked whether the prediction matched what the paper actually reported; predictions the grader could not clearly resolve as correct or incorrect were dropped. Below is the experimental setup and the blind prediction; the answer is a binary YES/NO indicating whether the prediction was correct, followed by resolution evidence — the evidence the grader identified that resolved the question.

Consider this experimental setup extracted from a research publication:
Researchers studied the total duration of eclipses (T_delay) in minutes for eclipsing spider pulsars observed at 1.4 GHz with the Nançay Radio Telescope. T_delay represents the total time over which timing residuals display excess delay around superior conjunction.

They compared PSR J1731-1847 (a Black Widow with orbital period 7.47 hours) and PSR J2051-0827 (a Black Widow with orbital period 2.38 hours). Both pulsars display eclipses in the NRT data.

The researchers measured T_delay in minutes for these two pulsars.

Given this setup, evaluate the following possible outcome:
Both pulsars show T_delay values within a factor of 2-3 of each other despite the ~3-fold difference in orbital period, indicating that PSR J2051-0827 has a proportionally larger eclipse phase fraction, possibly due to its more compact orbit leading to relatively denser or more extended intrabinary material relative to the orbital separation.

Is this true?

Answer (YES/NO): NO